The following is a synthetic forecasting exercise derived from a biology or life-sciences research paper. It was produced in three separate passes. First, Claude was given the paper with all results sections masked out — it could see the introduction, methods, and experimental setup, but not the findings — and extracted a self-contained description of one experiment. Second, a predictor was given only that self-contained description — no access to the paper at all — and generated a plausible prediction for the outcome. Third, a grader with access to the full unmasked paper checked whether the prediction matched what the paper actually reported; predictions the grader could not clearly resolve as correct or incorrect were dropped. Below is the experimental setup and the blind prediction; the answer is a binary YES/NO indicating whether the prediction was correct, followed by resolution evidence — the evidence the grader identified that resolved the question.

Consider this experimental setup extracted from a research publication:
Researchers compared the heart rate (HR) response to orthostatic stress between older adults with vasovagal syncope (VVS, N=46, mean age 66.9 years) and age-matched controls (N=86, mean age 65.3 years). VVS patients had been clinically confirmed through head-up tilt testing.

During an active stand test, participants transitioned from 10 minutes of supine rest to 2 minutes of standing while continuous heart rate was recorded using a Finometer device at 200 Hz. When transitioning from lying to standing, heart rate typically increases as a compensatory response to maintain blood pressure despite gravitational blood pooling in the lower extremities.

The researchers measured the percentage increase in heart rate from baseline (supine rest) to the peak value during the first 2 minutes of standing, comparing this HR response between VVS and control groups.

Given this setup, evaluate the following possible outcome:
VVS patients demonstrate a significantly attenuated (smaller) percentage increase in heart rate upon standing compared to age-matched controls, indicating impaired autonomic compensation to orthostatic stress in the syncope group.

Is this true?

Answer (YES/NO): NO